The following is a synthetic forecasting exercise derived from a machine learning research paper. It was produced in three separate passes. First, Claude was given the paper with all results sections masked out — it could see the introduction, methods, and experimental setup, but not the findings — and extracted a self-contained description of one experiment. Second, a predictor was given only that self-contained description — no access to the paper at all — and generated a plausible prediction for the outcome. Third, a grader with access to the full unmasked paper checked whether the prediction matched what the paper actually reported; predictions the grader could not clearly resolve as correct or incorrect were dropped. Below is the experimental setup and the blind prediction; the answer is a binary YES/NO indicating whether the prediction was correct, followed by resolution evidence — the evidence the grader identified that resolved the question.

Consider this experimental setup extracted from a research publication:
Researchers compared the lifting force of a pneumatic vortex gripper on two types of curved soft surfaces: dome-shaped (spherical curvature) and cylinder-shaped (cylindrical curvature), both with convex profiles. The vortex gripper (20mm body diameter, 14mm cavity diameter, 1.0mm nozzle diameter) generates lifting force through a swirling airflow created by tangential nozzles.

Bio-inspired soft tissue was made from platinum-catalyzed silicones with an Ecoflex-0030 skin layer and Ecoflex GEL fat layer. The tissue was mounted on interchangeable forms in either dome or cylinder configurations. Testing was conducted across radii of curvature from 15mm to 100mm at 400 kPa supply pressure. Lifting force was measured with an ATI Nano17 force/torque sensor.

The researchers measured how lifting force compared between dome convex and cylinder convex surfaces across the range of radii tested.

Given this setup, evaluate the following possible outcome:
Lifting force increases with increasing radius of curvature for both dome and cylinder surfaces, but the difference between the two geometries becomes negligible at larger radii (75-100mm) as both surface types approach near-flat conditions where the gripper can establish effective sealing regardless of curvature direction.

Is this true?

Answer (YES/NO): NO